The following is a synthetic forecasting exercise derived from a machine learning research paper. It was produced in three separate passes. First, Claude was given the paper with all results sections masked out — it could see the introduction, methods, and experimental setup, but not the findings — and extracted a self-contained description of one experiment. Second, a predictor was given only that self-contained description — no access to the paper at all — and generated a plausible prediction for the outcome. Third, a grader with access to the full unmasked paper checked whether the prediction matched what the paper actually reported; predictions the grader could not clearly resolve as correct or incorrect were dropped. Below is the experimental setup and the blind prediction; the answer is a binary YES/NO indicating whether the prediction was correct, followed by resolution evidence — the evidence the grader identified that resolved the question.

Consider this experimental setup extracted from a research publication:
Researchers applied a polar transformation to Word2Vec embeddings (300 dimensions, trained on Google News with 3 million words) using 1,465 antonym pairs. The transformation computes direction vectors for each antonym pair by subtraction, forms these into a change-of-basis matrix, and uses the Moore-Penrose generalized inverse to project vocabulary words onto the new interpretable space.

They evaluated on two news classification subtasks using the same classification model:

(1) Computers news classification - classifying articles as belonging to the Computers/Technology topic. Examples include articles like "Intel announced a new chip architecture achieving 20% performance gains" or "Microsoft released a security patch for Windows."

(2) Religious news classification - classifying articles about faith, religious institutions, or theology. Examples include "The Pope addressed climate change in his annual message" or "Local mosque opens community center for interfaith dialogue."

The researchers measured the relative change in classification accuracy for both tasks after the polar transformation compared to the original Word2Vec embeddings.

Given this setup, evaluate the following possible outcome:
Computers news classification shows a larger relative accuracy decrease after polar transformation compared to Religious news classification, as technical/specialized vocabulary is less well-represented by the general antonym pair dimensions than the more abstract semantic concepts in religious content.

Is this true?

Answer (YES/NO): YES